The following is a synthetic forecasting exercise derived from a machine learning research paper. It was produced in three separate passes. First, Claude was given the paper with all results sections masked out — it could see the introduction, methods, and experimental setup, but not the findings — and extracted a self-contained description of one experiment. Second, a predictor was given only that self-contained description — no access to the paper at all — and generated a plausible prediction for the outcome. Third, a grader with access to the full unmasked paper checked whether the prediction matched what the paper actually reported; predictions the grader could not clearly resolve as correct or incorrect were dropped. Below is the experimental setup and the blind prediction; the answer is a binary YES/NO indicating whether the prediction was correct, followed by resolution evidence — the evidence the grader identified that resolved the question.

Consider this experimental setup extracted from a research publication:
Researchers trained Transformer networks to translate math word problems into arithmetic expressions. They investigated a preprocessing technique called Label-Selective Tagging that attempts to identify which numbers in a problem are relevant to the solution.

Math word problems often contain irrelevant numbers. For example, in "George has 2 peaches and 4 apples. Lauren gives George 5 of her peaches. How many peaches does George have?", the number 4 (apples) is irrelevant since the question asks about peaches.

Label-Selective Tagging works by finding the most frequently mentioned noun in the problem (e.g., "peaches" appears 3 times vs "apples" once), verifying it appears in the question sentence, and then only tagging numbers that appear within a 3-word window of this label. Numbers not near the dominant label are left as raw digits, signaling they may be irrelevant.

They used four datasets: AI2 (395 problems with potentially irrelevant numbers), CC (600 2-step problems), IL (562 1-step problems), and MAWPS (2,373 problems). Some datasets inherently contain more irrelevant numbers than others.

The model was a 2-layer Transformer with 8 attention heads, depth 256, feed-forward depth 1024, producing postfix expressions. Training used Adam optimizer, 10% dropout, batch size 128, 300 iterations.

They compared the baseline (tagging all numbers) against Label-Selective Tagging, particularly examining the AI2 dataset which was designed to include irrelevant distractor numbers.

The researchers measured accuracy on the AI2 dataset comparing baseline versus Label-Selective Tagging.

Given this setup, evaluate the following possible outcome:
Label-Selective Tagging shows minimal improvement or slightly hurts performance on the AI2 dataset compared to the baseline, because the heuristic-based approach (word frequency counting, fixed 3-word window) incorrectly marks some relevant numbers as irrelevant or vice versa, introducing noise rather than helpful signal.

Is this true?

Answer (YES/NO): NO